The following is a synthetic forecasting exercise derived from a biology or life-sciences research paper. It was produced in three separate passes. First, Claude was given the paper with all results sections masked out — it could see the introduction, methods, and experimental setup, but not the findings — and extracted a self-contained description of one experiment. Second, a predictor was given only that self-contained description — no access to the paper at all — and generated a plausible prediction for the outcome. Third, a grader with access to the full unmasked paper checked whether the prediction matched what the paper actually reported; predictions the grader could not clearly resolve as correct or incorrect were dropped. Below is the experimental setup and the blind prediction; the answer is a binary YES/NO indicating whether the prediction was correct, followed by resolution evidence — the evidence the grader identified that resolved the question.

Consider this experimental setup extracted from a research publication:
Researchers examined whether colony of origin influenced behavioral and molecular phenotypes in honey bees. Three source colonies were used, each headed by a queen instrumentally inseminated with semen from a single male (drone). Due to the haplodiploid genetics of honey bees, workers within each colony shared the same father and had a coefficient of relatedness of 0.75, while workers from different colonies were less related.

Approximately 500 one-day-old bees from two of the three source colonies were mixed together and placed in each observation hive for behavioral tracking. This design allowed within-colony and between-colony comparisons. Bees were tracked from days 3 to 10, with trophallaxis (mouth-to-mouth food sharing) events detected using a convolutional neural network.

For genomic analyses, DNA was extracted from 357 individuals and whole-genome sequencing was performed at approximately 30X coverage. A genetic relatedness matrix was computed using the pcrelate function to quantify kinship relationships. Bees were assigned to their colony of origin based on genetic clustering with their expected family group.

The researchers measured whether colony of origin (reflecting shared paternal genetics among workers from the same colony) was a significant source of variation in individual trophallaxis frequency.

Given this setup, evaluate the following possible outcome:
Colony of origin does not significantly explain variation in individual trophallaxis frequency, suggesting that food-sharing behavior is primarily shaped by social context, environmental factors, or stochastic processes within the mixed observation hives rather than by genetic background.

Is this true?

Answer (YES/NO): NO